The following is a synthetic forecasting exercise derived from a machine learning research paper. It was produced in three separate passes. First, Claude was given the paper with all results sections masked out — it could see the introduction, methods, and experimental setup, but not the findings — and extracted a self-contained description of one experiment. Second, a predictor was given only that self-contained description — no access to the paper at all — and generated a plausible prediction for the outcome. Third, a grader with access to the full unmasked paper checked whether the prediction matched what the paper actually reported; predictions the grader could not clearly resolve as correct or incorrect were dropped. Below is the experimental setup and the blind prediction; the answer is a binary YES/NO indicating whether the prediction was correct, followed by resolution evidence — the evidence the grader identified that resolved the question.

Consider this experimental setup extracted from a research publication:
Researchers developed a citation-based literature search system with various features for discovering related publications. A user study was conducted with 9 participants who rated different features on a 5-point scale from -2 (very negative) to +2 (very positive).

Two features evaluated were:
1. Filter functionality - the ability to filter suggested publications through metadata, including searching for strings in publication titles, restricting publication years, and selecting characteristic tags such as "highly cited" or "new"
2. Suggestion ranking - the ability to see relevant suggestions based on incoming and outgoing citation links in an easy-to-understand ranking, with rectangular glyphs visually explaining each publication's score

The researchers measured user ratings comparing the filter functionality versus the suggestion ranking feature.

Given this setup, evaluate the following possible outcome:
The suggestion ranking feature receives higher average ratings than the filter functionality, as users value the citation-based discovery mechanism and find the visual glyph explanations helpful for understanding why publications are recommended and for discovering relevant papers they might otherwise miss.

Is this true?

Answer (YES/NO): NO